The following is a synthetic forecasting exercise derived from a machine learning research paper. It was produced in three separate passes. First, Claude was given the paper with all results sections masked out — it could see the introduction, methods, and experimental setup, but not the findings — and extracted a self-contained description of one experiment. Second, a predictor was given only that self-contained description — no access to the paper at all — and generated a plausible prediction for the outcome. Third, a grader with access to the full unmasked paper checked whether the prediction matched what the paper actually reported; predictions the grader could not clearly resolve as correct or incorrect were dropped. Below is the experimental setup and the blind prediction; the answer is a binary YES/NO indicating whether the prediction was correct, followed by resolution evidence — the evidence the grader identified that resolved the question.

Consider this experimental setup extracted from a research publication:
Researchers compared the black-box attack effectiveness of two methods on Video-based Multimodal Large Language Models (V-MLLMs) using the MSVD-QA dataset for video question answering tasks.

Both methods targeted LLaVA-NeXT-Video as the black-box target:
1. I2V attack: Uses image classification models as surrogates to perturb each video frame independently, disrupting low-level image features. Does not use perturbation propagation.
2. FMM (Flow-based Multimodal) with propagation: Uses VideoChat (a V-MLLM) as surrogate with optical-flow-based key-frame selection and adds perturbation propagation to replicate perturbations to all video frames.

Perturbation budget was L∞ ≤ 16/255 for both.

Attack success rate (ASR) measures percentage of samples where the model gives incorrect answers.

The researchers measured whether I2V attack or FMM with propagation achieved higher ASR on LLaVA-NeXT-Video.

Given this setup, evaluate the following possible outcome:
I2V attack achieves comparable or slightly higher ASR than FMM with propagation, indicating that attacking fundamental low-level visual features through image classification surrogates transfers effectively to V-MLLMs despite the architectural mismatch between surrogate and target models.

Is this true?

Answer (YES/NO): NO